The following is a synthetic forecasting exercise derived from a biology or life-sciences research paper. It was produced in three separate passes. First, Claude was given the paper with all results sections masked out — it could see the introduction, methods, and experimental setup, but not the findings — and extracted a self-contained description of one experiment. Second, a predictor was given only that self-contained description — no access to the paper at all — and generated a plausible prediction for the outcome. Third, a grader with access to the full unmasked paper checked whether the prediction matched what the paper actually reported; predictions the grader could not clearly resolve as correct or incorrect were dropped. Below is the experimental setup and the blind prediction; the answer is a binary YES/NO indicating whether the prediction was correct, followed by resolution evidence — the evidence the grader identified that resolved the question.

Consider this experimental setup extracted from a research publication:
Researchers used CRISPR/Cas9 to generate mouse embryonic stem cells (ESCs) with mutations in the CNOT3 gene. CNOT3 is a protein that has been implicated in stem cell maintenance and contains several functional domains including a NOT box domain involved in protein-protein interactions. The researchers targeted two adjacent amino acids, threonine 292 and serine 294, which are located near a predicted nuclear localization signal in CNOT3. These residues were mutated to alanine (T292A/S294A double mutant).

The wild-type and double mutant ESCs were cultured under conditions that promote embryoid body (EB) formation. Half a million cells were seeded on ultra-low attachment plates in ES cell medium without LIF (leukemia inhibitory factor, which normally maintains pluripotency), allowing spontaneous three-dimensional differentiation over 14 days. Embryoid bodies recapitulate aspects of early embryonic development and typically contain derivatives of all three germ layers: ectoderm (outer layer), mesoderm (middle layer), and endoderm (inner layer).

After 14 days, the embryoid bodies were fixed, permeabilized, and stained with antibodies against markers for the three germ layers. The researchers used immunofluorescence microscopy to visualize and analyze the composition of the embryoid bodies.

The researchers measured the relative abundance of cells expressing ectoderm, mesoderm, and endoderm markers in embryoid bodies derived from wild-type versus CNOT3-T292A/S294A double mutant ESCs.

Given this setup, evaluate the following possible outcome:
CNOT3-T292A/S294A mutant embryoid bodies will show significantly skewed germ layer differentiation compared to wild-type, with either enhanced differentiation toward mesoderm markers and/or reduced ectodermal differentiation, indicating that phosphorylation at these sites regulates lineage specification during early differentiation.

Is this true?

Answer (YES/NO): NO